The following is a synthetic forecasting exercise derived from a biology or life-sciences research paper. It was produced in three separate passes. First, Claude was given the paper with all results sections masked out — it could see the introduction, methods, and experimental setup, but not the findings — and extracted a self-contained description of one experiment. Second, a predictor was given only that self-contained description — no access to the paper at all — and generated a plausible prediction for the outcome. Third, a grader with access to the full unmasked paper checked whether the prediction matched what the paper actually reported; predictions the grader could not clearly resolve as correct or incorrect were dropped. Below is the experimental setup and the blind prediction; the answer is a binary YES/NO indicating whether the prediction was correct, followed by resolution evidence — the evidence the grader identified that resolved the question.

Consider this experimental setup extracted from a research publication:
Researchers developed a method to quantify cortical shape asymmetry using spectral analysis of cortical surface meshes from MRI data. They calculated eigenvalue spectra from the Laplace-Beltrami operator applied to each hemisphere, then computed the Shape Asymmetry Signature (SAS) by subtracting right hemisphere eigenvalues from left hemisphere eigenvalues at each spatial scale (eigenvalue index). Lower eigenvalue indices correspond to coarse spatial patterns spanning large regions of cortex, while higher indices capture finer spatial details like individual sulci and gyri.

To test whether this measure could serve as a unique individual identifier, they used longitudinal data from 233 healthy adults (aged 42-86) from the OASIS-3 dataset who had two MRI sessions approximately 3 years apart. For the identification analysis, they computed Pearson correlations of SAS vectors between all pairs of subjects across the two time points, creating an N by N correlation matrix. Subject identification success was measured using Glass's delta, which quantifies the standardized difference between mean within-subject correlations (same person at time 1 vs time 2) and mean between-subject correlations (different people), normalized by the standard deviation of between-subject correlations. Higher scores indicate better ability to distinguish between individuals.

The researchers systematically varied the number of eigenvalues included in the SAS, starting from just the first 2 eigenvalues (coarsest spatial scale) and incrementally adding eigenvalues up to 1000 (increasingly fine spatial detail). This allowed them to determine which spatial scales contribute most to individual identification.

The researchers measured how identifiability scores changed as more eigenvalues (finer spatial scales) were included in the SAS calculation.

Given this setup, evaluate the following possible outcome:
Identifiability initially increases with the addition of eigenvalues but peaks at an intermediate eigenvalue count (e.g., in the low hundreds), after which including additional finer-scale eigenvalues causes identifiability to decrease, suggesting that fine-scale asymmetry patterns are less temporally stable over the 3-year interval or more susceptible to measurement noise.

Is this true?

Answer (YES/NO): YES